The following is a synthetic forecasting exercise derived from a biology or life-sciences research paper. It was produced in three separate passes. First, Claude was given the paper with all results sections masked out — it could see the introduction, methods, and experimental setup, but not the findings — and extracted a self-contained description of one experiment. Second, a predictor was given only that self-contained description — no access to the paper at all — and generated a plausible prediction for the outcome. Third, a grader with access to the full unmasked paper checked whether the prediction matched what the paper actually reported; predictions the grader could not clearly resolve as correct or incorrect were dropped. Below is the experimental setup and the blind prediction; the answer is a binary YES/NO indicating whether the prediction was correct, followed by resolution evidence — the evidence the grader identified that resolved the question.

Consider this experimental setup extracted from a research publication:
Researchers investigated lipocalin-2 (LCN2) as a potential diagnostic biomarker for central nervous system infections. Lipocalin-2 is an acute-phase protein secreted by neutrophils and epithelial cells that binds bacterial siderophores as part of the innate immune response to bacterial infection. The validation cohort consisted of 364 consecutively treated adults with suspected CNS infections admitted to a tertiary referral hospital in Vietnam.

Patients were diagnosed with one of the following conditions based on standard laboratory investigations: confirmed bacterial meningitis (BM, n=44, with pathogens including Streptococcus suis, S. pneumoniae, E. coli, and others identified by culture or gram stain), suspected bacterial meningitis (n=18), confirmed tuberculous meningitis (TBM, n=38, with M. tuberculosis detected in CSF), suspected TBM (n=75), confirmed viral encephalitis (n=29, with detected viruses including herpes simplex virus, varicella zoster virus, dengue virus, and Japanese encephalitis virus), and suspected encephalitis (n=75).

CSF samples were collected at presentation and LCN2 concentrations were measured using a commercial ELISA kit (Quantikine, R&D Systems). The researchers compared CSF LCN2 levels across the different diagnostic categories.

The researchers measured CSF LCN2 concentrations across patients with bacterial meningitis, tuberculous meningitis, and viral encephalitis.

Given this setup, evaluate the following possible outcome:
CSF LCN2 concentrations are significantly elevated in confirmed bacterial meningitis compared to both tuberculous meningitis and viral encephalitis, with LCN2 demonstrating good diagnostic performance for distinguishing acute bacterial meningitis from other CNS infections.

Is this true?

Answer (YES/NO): YES